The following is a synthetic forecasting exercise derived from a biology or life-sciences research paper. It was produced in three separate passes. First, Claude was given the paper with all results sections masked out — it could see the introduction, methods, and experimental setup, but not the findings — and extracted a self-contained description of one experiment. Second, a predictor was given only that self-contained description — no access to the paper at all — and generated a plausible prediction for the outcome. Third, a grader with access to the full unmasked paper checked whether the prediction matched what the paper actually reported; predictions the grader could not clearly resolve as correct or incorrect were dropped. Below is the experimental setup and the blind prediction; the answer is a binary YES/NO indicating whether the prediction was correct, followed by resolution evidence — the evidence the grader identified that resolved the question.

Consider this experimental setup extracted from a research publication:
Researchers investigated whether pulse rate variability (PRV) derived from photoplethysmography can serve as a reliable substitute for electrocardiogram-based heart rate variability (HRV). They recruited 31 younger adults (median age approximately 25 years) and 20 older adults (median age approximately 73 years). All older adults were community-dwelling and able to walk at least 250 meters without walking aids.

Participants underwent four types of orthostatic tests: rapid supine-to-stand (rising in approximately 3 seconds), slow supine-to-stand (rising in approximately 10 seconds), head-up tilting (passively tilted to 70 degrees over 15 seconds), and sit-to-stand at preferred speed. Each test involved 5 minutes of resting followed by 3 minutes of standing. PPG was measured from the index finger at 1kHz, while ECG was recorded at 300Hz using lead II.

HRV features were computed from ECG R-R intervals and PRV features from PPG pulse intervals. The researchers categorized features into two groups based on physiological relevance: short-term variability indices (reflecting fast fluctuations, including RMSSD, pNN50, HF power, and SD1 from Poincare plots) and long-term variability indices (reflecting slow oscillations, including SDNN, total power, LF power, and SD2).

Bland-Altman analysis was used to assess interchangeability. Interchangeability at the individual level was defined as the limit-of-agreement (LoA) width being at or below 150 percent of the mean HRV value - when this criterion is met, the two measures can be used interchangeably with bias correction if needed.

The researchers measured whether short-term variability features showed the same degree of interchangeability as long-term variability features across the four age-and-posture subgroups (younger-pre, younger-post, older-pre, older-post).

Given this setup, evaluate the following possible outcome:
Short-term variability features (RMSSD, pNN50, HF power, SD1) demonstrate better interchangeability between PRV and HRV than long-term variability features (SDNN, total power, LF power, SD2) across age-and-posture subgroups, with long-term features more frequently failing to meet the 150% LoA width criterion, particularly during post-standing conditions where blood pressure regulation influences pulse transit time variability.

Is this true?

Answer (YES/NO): NO